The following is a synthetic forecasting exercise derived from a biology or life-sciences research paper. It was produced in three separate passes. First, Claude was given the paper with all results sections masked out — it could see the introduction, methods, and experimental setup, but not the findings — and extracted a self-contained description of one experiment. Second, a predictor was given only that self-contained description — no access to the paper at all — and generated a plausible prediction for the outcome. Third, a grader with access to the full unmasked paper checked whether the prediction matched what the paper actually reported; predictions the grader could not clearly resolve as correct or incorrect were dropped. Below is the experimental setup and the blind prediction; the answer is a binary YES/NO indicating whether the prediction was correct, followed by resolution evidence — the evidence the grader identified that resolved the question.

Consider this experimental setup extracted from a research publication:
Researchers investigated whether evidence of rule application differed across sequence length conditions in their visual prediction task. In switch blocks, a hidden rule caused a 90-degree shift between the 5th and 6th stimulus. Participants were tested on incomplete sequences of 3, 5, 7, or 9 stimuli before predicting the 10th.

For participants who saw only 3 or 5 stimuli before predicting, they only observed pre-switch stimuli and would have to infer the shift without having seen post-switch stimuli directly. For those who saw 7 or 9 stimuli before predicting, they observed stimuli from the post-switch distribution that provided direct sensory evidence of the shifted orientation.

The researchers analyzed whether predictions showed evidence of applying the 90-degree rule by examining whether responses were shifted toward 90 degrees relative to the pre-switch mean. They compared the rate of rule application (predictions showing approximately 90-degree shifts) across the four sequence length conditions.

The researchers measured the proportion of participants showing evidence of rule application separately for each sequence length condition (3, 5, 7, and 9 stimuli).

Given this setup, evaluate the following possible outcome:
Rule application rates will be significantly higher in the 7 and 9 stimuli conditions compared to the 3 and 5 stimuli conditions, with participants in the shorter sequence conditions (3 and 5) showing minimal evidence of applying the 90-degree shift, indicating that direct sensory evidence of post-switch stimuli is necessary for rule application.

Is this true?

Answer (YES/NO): NO